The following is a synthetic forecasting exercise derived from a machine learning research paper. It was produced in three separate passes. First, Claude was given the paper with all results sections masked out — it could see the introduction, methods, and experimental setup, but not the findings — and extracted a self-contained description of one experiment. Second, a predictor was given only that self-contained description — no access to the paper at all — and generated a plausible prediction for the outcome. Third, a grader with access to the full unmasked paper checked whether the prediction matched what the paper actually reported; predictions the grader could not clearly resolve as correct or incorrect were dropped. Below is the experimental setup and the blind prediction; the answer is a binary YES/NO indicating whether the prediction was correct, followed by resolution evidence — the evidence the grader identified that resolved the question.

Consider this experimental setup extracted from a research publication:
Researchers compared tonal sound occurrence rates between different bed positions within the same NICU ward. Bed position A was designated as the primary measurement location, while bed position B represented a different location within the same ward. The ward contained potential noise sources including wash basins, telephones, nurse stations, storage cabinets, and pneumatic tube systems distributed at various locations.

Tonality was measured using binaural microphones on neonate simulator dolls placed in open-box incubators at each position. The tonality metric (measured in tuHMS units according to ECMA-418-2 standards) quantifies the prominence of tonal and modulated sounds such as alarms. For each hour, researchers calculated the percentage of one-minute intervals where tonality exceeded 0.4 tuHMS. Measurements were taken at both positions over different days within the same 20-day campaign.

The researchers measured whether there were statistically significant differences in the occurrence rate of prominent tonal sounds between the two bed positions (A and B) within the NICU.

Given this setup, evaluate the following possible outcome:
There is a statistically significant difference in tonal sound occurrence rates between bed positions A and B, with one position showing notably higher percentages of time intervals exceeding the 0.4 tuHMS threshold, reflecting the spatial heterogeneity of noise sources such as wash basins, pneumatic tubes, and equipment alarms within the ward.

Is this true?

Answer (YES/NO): NO